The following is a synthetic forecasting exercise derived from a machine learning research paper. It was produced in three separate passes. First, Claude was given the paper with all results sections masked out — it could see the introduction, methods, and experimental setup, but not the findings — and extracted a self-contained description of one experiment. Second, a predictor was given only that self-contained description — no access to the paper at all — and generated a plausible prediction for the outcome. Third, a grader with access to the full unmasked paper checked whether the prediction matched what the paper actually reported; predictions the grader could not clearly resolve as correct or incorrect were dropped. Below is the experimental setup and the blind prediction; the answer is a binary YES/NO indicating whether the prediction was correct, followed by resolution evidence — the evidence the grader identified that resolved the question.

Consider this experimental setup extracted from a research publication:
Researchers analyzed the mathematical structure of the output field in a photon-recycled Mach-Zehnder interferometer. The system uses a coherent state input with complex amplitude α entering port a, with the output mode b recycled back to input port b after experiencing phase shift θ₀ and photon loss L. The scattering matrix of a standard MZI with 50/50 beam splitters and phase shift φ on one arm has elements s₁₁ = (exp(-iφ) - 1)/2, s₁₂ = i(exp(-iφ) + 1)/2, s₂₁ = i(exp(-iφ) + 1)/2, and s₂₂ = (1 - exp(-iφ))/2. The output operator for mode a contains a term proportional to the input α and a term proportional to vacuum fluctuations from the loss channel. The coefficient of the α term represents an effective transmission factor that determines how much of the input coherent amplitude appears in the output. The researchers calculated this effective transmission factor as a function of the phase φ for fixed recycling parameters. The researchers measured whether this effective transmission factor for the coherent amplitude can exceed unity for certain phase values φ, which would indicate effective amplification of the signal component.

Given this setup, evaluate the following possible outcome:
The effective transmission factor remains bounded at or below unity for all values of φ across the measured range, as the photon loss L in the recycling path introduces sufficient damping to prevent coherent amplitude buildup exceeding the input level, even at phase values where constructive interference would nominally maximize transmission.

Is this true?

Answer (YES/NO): NO